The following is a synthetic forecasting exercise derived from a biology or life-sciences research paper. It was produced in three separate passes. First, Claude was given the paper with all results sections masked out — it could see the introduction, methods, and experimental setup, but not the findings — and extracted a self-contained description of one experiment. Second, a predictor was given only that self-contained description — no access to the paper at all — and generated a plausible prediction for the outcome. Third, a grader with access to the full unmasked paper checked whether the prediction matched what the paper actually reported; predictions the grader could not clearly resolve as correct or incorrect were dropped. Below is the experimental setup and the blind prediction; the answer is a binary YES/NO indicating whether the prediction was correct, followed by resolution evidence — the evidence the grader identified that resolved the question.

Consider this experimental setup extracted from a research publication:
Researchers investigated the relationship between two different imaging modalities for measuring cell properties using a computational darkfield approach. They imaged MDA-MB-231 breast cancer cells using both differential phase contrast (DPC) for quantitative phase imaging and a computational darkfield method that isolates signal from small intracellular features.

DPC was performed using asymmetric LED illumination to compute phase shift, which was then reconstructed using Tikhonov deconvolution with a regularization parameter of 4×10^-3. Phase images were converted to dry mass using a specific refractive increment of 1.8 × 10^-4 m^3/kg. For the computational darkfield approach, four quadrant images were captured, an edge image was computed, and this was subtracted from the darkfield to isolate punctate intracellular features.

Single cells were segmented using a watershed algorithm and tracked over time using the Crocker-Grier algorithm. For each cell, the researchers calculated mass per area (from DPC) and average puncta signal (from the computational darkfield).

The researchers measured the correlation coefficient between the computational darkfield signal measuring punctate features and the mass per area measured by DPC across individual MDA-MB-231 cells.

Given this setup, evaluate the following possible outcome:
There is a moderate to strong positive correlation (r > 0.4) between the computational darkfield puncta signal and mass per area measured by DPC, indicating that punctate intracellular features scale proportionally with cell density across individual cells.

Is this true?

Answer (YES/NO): NO